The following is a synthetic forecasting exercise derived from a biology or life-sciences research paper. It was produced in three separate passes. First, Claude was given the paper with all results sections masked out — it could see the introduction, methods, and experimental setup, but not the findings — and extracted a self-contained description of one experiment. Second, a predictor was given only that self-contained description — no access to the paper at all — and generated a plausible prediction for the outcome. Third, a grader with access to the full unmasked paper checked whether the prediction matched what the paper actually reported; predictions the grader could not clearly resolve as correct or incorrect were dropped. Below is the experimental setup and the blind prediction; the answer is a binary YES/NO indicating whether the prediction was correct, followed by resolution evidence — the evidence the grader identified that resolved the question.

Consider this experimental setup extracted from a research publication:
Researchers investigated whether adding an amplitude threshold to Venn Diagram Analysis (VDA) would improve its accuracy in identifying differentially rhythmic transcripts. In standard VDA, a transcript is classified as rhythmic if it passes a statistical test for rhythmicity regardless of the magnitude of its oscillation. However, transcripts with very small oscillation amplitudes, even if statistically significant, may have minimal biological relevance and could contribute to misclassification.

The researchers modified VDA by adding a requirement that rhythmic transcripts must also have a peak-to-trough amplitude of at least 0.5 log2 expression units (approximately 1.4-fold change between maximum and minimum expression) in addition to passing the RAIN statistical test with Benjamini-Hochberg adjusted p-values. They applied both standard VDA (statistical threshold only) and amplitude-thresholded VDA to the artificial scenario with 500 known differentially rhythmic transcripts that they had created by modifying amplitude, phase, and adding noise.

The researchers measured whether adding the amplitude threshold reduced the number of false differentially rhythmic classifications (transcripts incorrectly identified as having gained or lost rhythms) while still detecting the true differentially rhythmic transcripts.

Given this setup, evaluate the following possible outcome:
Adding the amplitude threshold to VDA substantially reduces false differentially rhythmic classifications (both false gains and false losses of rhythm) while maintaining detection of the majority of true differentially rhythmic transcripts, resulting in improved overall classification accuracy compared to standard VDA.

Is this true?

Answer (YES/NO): NO